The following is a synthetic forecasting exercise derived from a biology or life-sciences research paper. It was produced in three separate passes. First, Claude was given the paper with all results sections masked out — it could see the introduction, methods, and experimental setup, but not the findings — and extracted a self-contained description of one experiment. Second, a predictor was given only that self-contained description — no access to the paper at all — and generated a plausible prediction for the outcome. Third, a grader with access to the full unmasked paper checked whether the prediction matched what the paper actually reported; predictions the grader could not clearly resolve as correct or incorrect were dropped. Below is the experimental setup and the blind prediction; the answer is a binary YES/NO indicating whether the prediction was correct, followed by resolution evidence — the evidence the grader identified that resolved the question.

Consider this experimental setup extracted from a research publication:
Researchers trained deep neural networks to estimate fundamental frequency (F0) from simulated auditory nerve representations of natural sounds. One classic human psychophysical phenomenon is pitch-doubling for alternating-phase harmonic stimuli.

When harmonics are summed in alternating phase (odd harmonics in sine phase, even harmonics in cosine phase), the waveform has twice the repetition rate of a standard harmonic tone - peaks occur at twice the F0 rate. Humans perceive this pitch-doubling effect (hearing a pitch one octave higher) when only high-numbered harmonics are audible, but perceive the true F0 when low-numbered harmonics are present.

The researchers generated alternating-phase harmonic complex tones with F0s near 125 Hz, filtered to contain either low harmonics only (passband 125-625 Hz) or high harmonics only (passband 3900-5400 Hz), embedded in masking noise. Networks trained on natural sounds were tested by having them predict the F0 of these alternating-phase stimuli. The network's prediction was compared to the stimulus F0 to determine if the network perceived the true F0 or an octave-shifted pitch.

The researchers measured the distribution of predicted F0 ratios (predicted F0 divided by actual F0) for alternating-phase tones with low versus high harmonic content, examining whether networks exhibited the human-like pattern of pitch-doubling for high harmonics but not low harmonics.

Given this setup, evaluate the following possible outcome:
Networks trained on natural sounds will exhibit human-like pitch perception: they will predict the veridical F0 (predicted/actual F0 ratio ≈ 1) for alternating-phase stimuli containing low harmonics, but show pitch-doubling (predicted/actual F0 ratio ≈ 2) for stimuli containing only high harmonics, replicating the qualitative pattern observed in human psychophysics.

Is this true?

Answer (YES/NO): YES